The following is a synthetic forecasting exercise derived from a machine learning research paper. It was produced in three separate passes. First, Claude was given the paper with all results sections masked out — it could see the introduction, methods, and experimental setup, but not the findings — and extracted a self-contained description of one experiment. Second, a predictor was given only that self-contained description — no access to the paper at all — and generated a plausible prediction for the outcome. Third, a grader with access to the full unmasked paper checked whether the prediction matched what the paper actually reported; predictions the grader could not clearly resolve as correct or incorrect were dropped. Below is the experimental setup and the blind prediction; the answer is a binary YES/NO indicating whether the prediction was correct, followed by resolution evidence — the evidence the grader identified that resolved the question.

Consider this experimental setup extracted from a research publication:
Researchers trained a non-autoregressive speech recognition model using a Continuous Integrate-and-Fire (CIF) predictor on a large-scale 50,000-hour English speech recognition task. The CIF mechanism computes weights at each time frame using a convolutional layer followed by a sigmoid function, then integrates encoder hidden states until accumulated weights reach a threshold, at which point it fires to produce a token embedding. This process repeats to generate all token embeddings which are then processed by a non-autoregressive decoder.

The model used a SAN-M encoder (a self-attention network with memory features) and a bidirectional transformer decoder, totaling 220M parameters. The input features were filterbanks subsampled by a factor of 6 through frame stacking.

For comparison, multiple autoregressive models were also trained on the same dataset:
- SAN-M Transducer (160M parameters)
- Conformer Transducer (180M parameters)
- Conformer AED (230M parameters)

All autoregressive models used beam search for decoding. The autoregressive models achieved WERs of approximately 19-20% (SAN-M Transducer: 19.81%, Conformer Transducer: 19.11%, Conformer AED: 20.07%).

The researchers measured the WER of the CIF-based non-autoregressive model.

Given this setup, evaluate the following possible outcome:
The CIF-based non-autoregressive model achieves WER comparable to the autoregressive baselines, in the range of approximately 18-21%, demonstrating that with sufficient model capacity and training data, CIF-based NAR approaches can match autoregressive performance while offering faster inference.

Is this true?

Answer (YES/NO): NO